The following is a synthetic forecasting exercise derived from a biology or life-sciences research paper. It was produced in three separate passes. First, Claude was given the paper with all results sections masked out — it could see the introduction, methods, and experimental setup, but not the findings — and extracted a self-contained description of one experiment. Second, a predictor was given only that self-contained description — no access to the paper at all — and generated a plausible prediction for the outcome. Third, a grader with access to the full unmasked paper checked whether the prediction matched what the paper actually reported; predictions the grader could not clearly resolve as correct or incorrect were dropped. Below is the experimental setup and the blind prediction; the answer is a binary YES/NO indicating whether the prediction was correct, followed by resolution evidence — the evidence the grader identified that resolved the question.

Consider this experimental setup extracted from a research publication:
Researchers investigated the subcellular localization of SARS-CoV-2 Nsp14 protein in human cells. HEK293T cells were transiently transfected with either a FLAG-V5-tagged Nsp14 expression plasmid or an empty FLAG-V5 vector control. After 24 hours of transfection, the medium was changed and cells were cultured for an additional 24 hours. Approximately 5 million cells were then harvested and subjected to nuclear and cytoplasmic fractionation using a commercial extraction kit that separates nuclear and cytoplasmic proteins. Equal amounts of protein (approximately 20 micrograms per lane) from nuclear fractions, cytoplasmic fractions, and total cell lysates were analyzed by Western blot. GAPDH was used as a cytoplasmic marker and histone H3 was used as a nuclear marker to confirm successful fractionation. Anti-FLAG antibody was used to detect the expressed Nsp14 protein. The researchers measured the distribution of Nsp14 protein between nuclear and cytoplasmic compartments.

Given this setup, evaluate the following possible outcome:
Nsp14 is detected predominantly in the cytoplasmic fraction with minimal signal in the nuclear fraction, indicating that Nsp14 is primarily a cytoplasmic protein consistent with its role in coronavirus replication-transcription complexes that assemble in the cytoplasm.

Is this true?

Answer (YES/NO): NO